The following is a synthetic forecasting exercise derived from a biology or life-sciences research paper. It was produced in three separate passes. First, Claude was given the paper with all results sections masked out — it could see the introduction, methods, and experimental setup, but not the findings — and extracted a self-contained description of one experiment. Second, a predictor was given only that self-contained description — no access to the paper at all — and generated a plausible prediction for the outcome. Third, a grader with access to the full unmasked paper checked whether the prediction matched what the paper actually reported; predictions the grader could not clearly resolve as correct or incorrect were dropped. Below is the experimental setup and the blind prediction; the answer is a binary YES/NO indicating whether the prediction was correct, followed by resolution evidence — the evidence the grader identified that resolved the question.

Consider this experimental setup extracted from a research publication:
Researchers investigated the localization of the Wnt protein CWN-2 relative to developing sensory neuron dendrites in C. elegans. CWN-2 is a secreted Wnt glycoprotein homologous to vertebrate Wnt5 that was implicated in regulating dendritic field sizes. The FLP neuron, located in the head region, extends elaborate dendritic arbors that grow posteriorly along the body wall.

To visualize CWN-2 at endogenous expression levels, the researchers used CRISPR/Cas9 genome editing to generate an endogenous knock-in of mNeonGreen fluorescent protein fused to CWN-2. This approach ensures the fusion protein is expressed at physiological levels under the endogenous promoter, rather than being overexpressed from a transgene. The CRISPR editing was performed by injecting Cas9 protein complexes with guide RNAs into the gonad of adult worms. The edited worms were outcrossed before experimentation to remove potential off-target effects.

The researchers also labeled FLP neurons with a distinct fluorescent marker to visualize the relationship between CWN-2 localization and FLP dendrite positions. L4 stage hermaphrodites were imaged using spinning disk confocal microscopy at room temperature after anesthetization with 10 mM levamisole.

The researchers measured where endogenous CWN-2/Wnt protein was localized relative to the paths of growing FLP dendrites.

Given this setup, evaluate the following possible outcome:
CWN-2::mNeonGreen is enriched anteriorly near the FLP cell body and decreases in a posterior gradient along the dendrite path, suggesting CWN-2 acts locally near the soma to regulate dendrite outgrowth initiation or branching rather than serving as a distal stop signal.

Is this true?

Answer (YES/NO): NO